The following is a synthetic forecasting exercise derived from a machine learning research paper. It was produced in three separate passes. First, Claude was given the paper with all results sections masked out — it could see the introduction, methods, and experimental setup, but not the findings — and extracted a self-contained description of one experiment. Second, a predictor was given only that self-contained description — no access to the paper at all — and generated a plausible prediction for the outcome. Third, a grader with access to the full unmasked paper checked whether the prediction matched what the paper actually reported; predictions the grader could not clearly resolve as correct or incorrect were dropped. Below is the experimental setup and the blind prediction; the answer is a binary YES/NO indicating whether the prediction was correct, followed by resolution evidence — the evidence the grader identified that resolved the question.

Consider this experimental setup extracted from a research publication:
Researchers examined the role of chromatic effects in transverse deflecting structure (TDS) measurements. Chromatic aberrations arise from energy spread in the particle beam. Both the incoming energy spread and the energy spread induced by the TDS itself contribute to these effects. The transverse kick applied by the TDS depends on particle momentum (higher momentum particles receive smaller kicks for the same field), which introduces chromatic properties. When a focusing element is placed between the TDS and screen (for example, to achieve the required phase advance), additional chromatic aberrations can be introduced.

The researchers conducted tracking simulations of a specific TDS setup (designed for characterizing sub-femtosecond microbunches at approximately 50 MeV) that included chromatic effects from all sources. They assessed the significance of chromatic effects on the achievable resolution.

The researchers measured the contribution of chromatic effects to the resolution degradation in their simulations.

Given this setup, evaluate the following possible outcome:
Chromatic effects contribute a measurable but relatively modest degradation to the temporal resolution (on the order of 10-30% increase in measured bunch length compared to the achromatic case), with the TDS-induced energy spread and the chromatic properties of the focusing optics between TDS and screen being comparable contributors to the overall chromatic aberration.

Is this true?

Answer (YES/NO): NO